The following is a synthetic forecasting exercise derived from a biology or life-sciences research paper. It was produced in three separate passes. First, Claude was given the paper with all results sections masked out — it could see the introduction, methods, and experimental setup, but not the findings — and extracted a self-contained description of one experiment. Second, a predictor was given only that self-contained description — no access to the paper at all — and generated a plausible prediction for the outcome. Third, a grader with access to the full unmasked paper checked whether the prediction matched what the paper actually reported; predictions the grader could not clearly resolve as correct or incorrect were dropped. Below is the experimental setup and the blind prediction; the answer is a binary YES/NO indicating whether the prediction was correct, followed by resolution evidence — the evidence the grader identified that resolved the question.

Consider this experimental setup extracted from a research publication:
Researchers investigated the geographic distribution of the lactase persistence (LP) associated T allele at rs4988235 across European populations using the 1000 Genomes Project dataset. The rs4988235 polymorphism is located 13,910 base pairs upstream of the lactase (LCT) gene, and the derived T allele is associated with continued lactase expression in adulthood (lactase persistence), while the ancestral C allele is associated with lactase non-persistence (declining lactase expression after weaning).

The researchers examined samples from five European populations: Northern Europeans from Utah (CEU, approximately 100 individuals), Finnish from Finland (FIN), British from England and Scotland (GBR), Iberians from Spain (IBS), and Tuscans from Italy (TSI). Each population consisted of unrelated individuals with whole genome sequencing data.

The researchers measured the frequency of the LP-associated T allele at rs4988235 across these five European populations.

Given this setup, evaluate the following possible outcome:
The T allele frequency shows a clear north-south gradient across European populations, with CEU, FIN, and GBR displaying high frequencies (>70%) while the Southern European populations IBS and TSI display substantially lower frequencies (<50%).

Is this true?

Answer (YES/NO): NO